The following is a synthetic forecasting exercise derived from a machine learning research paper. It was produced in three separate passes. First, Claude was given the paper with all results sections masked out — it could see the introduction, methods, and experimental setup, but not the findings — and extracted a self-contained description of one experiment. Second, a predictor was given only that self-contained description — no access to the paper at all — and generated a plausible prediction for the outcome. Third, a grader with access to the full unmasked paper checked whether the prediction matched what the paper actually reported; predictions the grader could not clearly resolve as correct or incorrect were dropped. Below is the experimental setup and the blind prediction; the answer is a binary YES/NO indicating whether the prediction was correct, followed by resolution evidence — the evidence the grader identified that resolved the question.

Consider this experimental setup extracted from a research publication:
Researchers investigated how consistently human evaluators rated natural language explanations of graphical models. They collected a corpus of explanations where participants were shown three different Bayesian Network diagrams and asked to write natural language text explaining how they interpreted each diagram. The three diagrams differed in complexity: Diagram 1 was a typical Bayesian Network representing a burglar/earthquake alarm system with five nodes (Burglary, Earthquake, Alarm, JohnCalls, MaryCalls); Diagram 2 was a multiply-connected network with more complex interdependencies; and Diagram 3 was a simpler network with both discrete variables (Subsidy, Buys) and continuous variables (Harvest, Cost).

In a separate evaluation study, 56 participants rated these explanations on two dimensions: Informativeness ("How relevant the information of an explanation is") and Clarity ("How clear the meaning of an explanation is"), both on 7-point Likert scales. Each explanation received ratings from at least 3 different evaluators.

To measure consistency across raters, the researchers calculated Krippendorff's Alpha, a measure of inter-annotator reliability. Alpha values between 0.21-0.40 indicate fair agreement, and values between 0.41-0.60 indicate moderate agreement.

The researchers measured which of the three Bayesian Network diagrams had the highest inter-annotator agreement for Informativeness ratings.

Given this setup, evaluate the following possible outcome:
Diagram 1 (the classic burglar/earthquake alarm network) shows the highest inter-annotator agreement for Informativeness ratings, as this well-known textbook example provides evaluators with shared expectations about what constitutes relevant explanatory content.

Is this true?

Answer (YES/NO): YES